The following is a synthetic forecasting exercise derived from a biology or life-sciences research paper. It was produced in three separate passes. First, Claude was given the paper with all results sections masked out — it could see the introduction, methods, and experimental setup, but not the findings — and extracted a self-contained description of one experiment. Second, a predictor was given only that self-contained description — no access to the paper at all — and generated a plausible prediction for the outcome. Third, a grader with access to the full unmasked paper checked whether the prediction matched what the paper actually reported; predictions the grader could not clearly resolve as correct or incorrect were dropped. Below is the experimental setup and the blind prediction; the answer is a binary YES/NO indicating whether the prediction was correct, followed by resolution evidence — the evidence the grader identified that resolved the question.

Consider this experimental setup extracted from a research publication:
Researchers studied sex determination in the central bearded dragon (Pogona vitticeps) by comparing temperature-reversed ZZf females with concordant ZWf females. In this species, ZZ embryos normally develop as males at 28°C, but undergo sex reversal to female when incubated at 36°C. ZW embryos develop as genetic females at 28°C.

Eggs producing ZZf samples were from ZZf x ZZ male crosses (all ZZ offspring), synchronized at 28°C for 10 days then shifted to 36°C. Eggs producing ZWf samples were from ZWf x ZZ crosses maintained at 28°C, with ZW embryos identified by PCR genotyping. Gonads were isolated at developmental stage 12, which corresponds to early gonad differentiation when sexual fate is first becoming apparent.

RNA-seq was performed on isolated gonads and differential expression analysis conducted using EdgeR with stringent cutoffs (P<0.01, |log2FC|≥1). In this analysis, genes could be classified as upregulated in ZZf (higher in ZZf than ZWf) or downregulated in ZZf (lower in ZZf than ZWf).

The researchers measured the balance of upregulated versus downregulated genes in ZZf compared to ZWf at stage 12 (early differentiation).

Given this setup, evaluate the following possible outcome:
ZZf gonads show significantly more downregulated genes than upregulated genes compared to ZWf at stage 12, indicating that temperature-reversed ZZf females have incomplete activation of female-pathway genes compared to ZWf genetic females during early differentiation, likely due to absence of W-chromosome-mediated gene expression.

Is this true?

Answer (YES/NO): NO